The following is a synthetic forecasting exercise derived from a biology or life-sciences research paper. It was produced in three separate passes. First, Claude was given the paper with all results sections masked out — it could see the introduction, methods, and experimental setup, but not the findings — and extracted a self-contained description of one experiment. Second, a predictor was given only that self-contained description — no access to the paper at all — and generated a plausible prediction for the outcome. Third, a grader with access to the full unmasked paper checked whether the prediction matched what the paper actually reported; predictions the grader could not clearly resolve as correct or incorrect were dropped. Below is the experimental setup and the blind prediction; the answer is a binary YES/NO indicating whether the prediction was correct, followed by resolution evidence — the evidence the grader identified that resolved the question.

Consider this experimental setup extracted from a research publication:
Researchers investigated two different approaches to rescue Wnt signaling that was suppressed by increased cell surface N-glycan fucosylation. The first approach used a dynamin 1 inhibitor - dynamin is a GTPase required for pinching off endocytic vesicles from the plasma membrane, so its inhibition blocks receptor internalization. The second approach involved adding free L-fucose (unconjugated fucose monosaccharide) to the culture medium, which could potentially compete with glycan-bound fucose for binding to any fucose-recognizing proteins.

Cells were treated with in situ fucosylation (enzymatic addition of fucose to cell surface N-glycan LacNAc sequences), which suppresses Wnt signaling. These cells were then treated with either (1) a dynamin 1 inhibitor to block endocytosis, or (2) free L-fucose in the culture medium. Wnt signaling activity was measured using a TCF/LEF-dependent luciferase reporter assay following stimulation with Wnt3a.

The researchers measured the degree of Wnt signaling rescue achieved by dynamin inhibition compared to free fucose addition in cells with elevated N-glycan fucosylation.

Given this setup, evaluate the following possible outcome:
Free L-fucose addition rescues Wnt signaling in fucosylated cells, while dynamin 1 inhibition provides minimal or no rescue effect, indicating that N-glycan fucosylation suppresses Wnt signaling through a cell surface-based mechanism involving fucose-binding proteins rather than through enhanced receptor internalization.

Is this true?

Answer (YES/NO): NO